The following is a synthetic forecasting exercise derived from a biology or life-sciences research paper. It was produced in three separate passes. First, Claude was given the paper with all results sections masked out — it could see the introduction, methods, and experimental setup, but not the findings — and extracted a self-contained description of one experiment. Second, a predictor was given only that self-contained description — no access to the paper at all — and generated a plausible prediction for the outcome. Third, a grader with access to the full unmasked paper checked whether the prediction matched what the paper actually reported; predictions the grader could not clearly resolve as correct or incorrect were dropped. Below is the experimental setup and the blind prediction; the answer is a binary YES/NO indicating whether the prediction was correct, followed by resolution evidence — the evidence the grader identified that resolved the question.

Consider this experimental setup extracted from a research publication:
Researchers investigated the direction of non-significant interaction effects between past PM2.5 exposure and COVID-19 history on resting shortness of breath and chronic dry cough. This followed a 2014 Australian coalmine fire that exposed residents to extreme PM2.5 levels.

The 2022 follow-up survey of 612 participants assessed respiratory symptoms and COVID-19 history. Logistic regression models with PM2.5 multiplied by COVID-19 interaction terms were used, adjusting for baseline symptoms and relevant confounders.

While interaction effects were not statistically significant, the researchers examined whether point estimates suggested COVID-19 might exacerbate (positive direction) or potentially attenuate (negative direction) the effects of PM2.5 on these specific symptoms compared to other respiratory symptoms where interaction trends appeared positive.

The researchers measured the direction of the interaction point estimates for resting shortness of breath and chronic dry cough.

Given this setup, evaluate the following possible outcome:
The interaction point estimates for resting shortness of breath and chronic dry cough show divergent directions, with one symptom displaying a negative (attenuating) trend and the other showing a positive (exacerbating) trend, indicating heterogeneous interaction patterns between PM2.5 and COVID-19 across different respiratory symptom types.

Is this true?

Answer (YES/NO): NO